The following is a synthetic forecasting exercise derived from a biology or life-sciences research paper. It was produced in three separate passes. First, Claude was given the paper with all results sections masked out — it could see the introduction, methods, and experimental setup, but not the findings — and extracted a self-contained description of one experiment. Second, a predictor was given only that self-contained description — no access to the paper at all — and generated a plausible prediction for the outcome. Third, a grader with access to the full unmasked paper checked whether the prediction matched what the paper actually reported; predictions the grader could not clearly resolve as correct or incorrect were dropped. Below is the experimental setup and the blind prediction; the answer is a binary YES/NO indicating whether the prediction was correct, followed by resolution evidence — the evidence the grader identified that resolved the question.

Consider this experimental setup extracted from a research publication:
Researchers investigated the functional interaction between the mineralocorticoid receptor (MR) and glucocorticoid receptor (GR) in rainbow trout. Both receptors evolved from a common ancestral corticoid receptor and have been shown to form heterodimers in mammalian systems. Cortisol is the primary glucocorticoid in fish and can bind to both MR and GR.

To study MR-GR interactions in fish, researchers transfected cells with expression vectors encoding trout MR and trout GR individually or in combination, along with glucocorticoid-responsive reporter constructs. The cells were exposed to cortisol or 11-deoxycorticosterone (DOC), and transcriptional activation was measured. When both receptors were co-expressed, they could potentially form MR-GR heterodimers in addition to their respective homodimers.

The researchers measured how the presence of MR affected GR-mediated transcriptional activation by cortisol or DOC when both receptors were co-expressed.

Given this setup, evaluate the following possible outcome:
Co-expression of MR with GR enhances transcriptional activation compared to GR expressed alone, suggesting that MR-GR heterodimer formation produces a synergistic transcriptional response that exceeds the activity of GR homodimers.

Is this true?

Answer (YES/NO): NO